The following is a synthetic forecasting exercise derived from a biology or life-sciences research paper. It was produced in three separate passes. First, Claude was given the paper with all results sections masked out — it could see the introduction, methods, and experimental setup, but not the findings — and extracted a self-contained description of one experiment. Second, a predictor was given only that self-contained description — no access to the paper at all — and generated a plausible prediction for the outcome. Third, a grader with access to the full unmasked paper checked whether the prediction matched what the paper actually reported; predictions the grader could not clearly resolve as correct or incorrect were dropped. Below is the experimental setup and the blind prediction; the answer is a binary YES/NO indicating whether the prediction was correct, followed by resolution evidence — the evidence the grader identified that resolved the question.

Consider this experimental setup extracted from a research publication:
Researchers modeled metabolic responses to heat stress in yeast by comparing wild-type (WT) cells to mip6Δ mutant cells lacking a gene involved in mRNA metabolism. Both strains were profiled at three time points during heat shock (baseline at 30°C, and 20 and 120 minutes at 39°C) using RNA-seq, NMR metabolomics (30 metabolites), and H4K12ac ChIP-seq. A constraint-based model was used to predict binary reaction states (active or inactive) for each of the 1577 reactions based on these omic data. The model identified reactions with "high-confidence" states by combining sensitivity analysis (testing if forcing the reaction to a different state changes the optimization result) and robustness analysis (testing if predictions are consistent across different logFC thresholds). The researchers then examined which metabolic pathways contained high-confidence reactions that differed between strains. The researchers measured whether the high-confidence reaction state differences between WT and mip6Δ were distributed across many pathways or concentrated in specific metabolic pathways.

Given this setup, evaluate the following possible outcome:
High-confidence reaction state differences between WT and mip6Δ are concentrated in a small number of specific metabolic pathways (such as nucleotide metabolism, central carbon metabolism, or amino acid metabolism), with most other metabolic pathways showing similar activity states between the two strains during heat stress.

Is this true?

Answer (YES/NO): YES